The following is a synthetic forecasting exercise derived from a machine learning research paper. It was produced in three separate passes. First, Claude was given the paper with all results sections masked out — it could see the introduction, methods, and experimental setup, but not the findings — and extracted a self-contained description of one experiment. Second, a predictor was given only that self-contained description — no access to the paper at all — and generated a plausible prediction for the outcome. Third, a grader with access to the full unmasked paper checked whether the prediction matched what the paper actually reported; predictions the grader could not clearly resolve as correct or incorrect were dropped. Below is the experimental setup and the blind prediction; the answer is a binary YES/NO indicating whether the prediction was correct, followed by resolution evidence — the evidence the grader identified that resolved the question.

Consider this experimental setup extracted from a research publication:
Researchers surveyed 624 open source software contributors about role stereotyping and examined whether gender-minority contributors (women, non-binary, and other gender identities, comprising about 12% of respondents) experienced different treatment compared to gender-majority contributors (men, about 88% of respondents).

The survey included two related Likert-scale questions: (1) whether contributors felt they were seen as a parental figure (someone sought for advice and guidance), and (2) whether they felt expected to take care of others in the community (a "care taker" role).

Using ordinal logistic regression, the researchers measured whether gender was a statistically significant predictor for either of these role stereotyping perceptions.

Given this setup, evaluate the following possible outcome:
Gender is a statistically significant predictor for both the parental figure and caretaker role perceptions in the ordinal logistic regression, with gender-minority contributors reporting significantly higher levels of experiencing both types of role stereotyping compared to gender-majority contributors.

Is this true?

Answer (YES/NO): NO